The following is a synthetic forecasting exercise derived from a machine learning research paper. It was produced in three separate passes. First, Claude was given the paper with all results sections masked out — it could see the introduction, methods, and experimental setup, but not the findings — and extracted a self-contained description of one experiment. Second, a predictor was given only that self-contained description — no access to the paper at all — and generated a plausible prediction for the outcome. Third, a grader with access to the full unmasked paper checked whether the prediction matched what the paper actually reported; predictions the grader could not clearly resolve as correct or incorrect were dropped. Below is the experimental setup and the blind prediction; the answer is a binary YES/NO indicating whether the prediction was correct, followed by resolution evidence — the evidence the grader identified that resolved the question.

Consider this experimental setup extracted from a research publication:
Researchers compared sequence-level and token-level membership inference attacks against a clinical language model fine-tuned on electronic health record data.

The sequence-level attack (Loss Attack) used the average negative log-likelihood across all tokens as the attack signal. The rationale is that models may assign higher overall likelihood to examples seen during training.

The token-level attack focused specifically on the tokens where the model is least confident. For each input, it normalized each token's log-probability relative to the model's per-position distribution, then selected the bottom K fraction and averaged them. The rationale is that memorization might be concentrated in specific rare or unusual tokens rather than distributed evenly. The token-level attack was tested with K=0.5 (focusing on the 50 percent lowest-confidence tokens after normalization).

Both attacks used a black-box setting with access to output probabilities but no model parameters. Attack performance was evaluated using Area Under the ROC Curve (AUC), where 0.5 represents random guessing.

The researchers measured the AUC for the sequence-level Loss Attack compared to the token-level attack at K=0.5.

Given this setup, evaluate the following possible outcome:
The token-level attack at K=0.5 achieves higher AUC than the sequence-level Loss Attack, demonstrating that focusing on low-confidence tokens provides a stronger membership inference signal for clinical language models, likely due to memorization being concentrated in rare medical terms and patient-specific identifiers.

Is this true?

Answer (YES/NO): NO